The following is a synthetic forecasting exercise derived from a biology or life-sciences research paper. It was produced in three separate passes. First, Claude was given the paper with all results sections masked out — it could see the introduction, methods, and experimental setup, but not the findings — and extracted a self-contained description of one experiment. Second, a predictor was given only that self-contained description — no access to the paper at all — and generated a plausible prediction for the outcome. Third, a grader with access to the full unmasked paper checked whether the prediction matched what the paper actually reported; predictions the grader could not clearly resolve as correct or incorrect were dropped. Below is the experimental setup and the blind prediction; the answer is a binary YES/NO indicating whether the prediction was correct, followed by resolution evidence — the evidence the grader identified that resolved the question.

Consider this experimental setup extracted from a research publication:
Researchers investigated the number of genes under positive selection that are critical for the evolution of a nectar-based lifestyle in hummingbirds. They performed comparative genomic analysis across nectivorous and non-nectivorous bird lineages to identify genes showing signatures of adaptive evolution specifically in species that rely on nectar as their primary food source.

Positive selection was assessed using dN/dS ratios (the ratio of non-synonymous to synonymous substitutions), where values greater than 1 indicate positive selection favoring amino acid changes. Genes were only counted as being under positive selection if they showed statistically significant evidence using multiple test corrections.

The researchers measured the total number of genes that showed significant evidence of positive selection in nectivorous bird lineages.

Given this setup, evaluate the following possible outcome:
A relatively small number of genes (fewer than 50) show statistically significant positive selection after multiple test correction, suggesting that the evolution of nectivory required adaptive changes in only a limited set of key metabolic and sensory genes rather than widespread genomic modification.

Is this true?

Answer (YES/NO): YES